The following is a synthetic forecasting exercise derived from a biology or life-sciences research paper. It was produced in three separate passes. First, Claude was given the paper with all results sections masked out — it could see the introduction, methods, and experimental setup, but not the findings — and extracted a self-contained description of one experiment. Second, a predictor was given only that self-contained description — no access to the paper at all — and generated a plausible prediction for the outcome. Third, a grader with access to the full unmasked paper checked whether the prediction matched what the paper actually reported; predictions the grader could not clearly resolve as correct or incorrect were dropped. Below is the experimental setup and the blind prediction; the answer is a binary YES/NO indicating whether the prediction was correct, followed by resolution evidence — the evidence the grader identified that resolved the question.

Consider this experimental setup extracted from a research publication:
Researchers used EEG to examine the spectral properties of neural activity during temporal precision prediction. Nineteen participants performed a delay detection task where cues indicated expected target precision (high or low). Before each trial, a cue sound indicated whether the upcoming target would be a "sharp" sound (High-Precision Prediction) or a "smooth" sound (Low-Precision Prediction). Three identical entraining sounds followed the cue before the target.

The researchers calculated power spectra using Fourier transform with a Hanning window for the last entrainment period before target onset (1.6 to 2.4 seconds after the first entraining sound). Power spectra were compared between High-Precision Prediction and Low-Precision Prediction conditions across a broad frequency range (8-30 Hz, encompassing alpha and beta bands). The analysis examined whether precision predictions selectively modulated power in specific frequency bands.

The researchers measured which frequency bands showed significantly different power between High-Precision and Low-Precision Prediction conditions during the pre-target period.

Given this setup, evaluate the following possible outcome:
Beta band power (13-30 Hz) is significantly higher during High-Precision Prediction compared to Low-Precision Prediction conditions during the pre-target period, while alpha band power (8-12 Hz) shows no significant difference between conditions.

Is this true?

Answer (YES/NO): NO